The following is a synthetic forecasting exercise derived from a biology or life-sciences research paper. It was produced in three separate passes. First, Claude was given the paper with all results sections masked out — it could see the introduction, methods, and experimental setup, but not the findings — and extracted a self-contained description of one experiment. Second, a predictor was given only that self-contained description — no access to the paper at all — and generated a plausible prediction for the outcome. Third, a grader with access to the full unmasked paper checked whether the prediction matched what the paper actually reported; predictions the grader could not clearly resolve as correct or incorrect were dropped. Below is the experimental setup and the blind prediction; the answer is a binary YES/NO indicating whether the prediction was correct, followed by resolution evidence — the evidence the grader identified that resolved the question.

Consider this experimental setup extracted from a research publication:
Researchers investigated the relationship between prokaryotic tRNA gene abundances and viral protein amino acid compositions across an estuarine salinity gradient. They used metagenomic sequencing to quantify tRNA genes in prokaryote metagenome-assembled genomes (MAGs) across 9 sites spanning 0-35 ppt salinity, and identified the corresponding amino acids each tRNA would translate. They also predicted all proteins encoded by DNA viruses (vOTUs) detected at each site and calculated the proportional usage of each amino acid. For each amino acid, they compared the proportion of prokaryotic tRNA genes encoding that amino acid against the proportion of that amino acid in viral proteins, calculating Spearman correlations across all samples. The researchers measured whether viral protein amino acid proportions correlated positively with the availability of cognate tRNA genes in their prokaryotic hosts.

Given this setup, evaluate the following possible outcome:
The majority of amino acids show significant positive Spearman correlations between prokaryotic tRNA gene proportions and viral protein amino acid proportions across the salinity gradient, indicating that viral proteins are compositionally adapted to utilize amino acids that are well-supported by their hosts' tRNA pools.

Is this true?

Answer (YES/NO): NO